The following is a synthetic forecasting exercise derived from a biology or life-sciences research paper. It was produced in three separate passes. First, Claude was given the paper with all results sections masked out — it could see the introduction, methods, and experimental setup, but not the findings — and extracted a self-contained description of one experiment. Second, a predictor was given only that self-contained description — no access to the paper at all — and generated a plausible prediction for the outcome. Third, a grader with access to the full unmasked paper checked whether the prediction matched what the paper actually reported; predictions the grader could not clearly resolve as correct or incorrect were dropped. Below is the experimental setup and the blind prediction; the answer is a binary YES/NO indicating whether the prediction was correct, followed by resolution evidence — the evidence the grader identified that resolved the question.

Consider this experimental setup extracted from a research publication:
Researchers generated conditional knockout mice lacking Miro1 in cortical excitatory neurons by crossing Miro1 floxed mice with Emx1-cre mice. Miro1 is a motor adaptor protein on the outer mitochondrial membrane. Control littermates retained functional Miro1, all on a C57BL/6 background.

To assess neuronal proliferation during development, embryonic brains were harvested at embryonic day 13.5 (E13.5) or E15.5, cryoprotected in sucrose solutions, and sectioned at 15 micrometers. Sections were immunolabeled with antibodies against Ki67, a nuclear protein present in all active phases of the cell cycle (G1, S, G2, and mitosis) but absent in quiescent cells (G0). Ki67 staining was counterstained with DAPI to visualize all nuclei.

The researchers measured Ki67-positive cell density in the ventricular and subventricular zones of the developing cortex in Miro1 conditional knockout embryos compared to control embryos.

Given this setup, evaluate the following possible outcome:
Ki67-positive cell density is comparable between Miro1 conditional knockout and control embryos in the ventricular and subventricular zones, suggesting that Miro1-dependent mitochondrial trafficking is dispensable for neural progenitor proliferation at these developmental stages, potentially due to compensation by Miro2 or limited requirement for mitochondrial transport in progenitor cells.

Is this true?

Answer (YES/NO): NO